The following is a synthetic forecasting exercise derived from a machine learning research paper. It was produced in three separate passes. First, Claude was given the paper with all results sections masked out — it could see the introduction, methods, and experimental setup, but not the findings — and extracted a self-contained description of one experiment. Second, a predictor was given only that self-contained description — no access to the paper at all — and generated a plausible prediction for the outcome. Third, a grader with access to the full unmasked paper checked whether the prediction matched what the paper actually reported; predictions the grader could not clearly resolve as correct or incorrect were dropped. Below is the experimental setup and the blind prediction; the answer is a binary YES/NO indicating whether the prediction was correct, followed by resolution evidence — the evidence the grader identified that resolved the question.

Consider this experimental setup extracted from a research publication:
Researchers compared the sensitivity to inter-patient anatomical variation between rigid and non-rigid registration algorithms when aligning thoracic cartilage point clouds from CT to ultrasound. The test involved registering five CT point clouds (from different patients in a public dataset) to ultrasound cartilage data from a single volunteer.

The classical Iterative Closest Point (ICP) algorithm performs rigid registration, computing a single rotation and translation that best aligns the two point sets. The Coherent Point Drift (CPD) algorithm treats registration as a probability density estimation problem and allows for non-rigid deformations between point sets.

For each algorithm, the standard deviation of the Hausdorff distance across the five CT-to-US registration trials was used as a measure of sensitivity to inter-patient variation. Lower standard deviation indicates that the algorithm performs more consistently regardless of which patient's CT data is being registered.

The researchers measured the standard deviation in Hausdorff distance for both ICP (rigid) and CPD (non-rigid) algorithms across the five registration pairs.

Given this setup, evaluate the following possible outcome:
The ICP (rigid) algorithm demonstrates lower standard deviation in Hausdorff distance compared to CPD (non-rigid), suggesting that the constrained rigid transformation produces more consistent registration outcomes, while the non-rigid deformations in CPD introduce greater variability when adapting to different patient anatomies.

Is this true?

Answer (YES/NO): NO